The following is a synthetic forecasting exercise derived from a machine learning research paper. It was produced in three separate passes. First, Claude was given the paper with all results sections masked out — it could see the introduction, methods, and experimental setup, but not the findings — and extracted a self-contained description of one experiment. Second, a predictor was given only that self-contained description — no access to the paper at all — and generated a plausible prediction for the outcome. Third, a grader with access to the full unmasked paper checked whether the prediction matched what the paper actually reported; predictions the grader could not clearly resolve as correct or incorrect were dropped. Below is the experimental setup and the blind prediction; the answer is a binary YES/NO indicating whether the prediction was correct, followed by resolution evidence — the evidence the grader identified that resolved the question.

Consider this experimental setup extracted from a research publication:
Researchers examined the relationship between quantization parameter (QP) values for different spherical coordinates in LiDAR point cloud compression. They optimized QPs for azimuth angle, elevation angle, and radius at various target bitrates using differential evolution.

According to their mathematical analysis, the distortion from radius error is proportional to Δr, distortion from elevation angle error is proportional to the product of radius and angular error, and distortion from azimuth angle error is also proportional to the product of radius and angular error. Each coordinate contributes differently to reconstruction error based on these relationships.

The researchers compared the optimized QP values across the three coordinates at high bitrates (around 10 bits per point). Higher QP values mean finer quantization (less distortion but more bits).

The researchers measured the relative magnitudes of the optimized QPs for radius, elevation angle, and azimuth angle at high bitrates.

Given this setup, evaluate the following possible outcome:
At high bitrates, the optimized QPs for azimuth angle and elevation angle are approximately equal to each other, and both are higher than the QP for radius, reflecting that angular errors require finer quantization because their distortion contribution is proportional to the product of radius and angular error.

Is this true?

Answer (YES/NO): NO